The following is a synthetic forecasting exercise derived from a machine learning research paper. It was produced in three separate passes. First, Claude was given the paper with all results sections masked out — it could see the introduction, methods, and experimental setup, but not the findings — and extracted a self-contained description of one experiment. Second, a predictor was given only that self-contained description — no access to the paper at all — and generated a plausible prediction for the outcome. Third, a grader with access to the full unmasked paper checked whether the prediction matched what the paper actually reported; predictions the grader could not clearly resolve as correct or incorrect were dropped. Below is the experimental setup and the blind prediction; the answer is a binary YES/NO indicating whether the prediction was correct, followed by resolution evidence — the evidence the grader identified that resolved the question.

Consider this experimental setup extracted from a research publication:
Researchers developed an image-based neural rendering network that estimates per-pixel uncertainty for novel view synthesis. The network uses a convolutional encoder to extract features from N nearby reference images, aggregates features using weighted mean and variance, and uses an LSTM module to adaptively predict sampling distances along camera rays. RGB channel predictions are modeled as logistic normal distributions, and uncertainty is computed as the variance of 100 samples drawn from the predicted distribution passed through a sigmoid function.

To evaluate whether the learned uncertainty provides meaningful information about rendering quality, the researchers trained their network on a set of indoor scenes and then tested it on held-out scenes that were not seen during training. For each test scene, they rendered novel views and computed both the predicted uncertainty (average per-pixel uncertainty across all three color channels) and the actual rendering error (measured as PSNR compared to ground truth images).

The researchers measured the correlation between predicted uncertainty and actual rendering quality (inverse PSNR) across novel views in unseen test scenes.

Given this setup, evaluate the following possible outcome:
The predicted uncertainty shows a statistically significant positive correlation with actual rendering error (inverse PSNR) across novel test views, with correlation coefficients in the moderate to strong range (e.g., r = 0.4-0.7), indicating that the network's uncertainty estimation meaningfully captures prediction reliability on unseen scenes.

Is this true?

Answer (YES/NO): NO